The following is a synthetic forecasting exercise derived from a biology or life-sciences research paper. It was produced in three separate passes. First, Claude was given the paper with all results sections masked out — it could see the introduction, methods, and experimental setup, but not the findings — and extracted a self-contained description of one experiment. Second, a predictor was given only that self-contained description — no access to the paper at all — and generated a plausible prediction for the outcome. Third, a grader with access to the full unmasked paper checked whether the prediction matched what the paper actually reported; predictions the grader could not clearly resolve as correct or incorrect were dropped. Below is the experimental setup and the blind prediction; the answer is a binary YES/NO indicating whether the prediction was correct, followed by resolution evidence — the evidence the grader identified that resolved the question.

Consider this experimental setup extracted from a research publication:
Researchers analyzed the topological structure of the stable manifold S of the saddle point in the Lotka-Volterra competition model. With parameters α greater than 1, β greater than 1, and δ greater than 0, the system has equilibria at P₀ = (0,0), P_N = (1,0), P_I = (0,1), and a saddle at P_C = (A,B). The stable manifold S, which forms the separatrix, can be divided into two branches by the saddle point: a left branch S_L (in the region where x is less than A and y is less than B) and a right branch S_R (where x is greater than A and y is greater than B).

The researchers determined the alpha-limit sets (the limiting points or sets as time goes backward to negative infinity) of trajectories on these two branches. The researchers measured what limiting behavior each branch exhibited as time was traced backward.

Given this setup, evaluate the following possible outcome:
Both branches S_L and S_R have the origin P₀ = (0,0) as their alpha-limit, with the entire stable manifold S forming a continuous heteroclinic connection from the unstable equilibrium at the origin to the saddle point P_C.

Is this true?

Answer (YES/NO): NO